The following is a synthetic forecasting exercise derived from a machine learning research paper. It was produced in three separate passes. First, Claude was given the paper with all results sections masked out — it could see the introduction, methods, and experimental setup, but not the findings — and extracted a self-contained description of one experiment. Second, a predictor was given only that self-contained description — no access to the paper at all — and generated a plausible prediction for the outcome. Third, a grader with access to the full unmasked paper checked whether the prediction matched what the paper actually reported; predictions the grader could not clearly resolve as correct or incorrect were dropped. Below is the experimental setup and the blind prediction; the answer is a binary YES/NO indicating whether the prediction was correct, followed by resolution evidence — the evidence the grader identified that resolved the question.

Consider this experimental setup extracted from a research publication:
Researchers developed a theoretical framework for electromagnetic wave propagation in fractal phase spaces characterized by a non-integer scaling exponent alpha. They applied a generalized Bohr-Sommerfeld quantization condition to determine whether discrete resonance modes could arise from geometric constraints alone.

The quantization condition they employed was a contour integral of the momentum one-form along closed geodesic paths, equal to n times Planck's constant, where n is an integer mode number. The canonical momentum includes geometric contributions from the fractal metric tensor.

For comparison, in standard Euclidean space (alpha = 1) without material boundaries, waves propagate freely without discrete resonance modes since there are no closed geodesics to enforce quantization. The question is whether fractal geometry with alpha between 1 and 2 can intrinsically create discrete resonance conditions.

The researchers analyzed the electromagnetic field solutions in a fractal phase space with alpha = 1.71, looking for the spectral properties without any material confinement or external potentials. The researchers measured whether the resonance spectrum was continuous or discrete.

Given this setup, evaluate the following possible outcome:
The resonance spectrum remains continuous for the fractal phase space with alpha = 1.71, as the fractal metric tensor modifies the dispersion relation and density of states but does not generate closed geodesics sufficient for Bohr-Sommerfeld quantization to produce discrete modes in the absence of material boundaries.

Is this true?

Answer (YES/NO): NO